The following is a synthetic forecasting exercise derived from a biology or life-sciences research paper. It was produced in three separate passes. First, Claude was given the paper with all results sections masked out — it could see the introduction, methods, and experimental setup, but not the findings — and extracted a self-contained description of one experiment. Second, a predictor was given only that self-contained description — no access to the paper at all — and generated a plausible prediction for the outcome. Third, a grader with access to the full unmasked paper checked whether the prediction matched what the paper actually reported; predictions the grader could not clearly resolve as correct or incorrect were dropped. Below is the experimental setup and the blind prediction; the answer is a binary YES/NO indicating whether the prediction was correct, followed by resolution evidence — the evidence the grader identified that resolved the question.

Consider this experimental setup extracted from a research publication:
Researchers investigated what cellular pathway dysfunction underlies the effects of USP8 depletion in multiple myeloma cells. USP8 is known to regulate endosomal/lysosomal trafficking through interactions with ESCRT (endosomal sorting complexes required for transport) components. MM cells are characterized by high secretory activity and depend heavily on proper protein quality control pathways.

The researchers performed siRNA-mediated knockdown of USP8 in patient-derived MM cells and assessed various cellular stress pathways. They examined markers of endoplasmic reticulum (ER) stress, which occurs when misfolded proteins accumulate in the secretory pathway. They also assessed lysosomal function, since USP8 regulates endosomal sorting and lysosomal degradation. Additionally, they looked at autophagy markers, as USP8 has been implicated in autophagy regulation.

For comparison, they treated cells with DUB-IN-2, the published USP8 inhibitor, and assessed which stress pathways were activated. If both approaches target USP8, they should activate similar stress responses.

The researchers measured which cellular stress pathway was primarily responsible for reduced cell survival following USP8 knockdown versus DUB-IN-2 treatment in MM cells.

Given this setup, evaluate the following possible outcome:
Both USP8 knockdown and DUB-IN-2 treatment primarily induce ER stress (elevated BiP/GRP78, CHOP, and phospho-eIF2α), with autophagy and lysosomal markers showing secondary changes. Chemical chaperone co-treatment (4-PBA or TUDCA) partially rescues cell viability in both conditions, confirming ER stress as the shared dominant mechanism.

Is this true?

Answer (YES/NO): NO